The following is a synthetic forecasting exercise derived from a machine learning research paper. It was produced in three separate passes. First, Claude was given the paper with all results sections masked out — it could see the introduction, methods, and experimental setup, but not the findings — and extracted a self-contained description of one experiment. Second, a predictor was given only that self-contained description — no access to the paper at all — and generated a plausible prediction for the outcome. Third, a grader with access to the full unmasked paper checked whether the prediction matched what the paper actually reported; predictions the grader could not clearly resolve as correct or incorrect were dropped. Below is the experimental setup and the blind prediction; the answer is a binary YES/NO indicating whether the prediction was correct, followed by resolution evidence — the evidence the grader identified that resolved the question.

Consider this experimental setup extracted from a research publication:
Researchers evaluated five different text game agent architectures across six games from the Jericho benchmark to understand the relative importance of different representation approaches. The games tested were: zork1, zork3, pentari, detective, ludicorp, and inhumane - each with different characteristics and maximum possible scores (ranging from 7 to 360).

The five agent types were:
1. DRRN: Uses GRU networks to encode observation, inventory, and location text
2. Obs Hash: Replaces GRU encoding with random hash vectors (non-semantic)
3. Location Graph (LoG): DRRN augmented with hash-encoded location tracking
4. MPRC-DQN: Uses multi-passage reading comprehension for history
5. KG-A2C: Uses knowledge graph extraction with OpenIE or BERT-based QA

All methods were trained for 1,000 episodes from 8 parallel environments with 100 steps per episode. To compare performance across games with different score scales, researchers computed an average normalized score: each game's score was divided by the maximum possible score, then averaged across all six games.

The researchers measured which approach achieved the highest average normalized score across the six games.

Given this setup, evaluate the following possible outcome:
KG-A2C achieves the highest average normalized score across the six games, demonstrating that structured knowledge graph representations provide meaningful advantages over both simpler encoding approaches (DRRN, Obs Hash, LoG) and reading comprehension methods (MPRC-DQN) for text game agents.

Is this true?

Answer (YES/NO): NO